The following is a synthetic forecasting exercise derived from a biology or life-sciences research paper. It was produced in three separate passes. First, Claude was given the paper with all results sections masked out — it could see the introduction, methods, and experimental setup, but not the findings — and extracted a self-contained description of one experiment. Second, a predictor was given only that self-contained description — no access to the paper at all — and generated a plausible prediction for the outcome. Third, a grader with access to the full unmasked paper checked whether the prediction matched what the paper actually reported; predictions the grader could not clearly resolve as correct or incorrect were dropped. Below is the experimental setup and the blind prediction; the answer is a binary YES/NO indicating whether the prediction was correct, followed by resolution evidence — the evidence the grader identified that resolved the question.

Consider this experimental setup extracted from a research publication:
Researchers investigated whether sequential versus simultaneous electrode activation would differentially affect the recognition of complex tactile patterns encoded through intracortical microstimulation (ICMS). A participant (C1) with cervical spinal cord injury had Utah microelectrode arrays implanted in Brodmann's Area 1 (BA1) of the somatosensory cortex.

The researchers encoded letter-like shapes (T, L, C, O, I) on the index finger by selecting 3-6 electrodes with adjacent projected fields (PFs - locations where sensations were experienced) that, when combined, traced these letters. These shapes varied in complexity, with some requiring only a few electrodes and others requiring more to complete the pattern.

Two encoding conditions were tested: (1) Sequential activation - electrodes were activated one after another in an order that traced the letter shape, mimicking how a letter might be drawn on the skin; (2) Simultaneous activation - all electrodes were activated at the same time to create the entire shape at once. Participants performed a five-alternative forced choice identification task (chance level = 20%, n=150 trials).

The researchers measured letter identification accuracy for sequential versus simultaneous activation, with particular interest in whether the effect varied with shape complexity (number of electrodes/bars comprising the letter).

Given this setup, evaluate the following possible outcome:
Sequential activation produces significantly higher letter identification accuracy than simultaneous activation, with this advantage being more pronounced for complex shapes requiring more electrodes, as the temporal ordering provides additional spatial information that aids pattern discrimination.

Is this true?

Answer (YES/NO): YES